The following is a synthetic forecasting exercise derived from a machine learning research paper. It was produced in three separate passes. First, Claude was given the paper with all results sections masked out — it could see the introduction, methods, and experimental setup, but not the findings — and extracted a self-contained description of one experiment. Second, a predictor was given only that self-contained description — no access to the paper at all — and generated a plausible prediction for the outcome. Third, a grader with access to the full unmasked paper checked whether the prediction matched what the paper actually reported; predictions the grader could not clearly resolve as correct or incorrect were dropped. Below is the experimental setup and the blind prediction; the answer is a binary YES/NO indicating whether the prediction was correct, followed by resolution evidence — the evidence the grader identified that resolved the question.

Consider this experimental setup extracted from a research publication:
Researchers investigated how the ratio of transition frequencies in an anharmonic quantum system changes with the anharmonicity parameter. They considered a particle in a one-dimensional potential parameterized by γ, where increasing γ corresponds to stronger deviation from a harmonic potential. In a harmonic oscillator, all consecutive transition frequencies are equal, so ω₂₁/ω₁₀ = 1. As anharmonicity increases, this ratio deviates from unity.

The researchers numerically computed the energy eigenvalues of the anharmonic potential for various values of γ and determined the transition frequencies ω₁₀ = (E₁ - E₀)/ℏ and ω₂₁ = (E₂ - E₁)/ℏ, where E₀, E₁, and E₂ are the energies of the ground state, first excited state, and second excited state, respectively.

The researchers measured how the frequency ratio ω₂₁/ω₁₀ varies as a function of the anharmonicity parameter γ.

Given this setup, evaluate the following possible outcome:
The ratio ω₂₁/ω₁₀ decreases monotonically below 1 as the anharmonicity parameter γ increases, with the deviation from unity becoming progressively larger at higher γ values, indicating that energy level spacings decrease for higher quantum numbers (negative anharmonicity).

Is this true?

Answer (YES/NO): NO